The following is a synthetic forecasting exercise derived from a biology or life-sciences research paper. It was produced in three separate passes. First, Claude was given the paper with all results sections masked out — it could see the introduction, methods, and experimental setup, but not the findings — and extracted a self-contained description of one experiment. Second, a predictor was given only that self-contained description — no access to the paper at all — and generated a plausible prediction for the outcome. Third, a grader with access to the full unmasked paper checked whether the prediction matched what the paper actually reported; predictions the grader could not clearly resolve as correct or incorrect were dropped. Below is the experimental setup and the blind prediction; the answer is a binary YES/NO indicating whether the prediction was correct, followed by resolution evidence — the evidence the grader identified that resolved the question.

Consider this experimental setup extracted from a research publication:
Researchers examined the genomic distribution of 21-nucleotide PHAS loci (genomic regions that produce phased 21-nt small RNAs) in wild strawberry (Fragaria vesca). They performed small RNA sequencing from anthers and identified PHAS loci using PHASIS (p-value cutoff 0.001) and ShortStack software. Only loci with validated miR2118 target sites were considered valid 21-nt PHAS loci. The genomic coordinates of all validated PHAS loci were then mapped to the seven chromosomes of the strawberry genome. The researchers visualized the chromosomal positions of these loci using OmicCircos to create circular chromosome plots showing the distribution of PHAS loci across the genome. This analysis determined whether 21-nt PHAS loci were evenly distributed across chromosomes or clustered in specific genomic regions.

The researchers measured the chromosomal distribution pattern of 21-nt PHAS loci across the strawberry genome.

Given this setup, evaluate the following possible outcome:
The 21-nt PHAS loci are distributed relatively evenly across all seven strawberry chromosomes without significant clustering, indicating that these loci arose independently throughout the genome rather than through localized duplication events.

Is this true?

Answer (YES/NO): NO